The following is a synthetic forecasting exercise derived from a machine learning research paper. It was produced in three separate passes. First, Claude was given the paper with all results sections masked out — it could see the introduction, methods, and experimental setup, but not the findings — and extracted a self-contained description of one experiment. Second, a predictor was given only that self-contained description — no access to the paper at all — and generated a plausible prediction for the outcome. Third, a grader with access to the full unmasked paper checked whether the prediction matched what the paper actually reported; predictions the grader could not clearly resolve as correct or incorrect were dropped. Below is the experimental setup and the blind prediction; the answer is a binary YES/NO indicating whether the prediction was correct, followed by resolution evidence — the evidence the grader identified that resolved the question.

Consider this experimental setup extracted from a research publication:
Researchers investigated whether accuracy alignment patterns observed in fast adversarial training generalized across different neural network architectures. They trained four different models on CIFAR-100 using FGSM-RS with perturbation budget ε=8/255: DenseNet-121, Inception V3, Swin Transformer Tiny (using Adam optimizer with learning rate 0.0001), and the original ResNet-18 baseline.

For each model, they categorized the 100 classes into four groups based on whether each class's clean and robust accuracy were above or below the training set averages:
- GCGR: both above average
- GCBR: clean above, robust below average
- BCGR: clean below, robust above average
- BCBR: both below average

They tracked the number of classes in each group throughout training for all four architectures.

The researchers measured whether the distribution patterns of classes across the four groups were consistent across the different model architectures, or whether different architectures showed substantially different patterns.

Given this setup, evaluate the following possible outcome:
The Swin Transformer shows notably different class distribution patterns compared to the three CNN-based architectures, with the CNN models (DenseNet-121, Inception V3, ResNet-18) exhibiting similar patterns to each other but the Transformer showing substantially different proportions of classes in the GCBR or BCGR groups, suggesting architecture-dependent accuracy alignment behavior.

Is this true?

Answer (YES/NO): NO